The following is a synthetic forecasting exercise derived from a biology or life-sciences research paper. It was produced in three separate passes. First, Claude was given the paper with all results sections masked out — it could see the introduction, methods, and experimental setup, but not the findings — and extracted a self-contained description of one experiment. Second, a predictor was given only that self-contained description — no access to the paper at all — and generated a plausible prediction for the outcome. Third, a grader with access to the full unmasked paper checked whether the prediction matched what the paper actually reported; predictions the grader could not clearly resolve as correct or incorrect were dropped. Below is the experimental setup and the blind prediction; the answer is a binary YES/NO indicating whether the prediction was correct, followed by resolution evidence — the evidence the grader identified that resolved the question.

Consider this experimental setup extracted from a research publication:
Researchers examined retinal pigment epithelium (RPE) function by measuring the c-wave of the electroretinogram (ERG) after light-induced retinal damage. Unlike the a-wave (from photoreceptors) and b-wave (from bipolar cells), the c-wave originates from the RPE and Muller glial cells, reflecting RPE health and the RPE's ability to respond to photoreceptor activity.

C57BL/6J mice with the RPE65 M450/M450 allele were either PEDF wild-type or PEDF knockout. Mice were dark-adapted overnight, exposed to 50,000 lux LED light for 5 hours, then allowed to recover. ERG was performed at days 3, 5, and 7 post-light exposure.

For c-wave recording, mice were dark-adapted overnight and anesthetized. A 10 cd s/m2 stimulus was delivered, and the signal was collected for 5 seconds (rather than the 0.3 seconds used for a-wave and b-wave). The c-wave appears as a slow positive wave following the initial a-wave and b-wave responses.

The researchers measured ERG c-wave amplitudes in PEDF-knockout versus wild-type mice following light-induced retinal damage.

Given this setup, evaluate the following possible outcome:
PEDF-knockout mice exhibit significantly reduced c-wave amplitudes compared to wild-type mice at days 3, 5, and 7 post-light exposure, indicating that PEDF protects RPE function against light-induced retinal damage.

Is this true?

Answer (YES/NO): NO